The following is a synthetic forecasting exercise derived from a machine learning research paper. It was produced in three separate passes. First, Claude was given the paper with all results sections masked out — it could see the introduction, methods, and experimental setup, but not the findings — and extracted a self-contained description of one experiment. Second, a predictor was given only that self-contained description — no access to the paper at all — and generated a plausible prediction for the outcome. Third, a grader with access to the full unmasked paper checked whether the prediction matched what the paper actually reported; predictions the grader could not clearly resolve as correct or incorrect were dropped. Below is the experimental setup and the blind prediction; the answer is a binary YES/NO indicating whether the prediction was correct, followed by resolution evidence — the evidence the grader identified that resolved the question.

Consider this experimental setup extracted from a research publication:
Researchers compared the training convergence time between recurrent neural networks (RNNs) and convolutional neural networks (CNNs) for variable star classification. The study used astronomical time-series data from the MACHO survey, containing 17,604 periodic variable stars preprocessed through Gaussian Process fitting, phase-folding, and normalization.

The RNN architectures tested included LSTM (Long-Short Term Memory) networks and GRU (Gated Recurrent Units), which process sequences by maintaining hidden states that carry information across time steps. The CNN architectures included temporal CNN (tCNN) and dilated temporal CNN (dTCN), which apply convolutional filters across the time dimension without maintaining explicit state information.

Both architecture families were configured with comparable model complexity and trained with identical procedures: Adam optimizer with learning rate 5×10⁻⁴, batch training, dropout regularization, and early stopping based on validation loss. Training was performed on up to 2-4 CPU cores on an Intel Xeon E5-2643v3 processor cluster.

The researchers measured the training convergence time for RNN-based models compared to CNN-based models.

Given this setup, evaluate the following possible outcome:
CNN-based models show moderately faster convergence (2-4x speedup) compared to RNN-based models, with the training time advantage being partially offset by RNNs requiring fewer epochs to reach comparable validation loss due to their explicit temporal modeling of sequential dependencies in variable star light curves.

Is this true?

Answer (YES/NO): NO